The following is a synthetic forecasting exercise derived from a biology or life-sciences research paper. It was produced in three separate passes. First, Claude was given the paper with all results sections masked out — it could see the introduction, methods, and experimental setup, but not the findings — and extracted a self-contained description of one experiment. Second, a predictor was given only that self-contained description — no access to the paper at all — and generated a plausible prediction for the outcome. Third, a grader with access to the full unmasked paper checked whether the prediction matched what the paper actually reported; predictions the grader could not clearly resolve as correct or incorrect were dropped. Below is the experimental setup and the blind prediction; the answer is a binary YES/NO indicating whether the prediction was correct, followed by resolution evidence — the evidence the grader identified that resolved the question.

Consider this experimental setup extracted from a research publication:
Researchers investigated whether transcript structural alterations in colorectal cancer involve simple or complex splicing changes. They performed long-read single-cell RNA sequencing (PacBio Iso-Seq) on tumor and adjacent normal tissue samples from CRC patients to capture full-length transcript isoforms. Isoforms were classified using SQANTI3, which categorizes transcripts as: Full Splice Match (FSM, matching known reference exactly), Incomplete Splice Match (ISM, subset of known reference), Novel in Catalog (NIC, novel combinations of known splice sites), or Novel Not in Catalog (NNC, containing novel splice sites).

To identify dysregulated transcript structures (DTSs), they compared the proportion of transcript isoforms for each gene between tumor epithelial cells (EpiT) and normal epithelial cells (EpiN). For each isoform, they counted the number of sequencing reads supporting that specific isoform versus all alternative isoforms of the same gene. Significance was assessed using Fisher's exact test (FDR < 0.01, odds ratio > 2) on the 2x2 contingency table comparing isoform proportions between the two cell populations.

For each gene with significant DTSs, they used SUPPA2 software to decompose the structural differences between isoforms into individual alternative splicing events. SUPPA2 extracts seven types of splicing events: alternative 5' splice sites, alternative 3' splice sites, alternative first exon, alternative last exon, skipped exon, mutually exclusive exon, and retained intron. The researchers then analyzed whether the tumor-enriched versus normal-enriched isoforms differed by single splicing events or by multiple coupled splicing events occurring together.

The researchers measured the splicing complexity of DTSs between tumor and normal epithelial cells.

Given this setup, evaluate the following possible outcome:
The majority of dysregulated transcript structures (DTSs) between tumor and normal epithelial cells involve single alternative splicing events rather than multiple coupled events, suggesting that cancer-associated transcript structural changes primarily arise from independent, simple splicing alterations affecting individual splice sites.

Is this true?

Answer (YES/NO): NO